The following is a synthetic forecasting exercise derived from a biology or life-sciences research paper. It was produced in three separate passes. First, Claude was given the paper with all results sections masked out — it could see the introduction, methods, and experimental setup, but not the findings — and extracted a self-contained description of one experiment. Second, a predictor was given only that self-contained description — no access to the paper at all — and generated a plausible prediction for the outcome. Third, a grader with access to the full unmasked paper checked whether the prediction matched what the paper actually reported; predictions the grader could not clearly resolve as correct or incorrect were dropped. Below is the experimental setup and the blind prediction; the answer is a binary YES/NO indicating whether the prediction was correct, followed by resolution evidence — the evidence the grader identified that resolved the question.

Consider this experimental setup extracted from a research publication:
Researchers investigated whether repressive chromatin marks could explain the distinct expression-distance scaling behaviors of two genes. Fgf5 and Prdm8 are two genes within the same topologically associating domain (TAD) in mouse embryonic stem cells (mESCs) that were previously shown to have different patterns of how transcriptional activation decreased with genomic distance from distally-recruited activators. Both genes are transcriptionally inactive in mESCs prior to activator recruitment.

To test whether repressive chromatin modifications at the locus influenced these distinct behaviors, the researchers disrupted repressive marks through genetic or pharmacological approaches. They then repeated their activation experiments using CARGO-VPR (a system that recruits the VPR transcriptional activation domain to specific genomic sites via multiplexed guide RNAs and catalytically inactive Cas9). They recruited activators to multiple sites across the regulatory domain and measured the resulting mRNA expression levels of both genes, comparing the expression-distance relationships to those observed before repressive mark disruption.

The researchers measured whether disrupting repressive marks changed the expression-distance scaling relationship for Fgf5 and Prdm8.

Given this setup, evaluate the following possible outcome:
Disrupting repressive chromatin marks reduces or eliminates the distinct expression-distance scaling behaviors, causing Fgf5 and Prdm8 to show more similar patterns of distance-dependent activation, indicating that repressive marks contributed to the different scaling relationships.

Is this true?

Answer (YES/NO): NO